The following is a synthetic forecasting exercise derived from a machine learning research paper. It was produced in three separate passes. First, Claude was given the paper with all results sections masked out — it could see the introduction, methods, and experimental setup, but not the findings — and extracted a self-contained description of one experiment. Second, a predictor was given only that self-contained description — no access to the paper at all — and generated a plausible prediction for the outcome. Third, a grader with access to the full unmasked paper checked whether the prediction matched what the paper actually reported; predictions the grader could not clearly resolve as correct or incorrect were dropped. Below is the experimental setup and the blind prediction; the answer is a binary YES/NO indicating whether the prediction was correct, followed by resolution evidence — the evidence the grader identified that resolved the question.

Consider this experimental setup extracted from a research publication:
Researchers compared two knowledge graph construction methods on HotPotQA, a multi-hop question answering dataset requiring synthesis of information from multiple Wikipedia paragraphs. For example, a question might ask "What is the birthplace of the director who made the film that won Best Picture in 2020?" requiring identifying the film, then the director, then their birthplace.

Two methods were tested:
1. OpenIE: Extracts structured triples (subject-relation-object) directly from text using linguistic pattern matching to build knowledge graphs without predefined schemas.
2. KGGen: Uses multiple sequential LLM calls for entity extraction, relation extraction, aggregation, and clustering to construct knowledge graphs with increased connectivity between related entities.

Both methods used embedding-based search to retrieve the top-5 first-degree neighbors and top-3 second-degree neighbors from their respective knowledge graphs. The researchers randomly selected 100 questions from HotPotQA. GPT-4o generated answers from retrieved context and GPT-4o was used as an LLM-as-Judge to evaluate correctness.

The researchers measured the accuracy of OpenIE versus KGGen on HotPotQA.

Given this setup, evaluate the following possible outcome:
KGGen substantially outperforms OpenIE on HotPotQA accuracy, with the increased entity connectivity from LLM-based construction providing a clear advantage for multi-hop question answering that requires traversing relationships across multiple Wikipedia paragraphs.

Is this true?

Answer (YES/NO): YES